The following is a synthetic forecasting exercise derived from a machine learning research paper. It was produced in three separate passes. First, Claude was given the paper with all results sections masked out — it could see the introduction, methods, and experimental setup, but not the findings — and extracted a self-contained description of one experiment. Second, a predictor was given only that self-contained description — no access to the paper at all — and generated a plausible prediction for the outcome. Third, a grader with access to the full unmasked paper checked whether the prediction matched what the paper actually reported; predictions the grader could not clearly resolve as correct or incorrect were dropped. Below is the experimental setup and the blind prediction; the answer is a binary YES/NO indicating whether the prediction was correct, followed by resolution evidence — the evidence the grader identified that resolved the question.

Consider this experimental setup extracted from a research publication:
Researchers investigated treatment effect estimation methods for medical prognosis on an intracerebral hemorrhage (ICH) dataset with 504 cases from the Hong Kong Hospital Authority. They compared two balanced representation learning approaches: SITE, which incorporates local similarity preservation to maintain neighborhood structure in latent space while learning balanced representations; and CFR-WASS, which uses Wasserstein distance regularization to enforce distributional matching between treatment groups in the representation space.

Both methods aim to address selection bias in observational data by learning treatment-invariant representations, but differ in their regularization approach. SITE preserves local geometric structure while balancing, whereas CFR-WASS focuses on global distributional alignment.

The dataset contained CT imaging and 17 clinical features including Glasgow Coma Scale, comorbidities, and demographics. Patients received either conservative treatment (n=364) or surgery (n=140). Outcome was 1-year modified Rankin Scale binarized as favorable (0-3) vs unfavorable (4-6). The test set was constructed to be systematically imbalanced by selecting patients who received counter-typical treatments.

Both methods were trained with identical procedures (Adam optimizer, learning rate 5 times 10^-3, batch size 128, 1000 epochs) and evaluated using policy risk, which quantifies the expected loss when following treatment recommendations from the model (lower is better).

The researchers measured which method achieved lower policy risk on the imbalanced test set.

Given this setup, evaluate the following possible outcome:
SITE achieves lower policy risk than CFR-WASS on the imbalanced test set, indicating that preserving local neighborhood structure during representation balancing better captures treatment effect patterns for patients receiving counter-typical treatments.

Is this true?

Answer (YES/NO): YES